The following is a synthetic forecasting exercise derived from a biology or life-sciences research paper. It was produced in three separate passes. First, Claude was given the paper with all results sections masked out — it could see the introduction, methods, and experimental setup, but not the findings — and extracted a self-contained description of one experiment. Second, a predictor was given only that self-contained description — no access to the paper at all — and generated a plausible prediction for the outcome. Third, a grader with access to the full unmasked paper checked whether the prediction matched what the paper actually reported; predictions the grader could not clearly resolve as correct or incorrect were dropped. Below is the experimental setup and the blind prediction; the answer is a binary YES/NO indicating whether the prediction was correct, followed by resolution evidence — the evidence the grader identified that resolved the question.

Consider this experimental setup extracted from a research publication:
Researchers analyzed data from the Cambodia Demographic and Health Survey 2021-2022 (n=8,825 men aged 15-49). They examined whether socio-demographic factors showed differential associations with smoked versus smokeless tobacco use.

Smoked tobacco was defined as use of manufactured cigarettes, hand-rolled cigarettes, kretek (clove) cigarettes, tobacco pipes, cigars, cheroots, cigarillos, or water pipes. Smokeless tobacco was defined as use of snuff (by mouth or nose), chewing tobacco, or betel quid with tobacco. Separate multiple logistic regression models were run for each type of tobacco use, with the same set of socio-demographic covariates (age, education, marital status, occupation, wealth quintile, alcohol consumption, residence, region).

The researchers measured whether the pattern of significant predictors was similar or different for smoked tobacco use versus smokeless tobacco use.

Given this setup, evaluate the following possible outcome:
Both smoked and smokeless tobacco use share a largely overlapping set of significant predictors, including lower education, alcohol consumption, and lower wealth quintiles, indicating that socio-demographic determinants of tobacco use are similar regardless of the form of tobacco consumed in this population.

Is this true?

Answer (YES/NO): NO